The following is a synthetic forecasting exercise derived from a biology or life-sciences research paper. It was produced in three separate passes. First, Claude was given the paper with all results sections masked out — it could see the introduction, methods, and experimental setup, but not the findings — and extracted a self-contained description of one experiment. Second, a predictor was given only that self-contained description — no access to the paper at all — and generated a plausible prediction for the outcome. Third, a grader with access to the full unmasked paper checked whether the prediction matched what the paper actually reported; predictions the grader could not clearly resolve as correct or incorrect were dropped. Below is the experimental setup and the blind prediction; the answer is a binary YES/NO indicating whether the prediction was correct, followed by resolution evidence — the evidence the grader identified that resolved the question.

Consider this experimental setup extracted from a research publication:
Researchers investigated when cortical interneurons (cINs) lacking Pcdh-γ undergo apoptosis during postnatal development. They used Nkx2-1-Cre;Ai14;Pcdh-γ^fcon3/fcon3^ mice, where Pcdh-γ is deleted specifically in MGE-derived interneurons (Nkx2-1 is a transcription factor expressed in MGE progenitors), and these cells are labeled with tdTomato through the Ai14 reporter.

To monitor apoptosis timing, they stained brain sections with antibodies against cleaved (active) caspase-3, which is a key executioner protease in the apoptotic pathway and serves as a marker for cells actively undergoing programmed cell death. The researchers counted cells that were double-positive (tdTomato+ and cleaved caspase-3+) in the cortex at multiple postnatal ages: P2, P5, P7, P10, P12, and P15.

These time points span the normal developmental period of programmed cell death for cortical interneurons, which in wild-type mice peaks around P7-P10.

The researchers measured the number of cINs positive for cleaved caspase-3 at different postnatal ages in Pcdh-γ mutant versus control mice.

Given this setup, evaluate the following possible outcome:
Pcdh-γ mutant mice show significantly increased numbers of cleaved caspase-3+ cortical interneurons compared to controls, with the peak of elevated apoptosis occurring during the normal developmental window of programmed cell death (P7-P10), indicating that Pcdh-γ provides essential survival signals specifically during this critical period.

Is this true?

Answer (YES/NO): YES